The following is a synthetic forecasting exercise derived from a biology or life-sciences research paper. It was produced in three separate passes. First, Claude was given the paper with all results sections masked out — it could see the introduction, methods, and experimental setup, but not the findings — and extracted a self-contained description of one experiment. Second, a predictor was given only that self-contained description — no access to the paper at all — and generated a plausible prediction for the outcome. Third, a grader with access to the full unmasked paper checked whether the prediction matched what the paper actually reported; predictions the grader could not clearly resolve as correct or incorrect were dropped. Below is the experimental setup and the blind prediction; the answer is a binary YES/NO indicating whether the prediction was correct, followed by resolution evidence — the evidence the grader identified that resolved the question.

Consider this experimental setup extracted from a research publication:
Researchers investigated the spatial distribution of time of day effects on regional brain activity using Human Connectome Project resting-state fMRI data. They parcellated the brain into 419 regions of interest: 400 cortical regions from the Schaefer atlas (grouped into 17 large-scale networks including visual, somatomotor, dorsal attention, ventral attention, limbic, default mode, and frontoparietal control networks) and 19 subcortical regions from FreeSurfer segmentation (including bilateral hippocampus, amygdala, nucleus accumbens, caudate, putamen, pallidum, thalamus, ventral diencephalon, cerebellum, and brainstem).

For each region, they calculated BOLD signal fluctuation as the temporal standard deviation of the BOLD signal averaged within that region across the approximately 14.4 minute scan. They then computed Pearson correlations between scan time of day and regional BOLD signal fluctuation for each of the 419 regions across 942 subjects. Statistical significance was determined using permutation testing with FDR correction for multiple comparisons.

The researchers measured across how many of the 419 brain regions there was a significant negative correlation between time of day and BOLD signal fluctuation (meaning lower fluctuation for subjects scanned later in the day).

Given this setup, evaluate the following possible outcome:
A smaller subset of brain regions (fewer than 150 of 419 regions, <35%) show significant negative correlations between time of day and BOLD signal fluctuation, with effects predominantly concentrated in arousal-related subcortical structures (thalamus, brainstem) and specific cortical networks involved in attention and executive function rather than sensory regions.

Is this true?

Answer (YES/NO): NO